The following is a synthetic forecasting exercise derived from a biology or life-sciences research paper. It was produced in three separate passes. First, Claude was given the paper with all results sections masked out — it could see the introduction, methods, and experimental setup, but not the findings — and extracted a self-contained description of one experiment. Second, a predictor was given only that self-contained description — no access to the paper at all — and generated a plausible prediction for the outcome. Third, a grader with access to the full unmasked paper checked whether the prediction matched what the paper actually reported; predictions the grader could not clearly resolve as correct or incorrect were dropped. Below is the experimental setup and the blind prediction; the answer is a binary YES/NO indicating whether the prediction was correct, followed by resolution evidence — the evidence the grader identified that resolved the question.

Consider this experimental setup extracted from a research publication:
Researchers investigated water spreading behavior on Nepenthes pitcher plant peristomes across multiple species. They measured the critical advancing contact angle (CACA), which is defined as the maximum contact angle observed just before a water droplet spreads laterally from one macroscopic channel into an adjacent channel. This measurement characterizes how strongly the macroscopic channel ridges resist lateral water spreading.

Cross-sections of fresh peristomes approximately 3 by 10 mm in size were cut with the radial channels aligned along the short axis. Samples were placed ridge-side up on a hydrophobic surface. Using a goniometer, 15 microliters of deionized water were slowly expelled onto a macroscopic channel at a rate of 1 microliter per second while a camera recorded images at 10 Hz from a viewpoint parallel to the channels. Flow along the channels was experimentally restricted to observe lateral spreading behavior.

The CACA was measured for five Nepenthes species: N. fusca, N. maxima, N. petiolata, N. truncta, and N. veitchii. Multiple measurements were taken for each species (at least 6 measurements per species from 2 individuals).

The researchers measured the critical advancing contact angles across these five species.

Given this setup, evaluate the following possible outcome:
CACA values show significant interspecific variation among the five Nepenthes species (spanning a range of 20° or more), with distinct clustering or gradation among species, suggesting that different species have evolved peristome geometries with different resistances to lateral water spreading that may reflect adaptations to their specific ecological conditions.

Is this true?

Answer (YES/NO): NO